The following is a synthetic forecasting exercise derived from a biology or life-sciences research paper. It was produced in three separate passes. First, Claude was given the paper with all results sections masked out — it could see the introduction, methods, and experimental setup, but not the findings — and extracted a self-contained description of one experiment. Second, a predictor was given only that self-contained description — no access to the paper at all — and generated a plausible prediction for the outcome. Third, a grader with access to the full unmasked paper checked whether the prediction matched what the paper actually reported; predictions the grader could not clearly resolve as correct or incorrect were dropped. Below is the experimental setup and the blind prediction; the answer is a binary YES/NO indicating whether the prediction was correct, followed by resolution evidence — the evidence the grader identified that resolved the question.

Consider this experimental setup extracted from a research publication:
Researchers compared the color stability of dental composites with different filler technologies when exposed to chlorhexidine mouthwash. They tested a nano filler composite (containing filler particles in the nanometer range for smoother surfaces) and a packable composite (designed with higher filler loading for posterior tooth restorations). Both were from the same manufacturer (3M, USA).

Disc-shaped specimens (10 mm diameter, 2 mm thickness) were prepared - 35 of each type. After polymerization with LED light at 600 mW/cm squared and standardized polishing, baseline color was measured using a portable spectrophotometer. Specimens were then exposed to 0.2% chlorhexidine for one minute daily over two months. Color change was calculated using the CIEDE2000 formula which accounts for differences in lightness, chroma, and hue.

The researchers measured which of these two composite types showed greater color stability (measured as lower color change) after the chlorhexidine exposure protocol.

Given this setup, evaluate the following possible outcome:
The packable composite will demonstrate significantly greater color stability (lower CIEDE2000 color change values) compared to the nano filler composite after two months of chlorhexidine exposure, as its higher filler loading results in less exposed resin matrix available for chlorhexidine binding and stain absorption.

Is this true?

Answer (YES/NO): NO